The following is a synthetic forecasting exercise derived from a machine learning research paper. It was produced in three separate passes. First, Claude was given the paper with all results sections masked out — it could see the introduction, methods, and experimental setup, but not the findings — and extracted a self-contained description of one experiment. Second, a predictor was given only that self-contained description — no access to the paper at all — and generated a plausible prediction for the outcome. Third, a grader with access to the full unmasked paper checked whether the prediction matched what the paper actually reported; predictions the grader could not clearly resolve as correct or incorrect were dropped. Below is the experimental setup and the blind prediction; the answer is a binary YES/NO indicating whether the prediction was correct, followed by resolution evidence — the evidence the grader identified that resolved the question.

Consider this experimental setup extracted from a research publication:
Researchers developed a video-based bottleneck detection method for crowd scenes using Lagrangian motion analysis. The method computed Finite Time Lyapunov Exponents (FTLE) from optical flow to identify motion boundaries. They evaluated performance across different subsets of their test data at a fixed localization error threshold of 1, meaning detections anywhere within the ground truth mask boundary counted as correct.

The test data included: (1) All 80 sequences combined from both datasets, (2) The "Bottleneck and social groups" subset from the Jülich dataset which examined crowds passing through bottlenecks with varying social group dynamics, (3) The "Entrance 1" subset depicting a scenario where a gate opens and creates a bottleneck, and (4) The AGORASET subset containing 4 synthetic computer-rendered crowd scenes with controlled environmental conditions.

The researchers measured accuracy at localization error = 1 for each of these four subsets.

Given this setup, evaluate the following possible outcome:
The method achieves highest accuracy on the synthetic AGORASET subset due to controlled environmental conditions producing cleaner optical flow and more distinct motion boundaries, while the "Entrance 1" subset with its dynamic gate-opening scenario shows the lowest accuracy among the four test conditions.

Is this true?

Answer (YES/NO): NO